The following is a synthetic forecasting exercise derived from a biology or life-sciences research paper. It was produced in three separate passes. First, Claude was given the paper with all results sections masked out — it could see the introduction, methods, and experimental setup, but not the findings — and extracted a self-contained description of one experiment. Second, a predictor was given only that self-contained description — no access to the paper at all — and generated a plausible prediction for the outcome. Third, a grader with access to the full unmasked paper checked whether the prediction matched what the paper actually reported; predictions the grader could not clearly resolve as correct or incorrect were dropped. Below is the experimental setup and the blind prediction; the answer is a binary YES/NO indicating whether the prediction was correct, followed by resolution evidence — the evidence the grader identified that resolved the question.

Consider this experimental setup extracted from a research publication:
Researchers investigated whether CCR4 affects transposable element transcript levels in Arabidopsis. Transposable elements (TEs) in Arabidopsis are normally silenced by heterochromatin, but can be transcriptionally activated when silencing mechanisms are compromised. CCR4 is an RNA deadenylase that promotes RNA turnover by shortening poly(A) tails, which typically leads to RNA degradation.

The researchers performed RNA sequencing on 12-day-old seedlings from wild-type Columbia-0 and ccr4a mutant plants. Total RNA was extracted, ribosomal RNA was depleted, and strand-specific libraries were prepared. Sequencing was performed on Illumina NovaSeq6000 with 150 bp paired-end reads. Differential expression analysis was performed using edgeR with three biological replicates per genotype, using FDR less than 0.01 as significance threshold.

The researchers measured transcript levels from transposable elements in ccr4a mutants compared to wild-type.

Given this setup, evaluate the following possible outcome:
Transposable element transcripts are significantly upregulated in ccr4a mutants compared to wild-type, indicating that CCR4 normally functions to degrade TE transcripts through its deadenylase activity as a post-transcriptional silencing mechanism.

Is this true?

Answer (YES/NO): NO